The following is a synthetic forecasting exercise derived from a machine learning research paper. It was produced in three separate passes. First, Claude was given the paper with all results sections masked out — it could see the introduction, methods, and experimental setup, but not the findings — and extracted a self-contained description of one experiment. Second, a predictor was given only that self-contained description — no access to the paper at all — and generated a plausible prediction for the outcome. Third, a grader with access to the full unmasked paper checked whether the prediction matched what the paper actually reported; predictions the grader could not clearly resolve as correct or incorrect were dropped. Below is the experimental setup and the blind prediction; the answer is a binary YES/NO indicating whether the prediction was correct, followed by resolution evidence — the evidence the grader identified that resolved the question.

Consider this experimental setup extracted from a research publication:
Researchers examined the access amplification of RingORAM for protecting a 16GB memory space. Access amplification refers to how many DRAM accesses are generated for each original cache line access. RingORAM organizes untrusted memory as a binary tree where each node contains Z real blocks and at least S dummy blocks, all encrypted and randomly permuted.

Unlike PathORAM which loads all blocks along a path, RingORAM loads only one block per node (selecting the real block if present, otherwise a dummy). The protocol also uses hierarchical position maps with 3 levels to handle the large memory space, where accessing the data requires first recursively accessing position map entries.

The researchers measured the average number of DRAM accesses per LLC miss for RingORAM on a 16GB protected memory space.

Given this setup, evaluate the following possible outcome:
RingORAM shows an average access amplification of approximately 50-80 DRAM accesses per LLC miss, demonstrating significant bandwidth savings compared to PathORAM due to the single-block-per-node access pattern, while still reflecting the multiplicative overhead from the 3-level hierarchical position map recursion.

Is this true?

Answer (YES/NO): NO